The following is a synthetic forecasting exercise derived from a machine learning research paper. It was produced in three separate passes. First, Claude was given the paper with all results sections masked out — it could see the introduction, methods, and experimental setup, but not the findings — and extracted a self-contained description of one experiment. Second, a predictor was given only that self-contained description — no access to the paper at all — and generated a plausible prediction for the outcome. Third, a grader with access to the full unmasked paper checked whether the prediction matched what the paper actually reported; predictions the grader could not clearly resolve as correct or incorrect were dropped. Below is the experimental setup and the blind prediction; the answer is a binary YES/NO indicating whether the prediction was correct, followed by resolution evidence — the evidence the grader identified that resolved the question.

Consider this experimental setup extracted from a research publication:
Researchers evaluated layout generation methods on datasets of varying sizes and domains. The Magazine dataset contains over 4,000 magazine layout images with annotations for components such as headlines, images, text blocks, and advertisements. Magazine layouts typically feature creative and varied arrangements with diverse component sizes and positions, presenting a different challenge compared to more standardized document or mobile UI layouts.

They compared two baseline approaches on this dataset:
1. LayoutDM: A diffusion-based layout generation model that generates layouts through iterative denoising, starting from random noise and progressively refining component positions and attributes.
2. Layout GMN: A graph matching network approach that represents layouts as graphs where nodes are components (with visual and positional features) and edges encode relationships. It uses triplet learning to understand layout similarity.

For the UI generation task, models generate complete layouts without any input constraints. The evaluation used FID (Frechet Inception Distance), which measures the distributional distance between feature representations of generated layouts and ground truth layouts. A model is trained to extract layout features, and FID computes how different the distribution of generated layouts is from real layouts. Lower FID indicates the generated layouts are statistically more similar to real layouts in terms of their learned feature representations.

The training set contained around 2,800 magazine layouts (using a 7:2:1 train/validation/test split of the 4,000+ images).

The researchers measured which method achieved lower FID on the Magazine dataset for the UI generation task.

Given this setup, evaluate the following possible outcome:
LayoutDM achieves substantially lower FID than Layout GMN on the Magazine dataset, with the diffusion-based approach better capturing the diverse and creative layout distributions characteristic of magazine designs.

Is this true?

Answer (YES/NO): YES